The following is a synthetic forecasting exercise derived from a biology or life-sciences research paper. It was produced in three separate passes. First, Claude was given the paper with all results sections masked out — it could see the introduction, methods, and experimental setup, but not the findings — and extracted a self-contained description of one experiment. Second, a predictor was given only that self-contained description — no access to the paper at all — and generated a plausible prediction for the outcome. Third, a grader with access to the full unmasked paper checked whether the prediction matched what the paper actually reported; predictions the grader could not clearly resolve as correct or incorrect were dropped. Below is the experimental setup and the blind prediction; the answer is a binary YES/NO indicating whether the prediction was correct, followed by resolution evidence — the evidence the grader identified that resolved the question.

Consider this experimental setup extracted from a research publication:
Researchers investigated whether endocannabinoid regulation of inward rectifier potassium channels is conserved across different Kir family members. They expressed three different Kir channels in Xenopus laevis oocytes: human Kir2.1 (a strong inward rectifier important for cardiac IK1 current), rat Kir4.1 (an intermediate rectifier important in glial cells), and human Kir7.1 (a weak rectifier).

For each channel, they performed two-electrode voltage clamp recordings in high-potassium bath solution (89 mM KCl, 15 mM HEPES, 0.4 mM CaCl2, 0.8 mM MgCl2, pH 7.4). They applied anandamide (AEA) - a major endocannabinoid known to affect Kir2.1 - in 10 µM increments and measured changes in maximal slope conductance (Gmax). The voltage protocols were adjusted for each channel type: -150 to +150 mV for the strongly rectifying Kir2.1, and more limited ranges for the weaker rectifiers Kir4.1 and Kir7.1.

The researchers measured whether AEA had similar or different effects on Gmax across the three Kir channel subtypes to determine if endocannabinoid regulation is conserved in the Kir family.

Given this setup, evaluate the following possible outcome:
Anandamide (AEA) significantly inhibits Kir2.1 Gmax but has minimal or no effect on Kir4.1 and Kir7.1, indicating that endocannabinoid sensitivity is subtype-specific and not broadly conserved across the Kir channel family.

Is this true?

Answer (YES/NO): NO